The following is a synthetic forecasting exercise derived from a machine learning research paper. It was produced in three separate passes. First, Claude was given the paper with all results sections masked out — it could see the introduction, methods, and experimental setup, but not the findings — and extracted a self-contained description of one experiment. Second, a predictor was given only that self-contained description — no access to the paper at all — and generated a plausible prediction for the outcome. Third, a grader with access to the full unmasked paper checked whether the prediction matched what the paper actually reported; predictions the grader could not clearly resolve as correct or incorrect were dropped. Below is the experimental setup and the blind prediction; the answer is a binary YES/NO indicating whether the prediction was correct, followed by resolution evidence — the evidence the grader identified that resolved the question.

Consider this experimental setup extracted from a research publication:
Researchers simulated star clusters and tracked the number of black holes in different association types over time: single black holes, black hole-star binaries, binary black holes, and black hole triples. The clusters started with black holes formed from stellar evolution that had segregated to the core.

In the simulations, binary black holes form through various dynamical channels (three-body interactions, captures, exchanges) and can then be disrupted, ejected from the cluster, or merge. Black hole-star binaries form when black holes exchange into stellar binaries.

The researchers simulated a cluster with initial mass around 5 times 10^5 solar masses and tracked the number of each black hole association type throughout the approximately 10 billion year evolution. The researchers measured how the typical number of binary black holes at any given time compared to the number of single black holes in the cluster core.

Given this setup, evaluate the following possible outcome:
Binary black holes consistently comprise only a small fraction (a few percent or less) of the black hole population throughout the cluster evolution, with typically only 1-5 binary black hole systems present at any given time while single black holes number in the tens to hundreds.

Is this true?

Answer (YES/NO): YES